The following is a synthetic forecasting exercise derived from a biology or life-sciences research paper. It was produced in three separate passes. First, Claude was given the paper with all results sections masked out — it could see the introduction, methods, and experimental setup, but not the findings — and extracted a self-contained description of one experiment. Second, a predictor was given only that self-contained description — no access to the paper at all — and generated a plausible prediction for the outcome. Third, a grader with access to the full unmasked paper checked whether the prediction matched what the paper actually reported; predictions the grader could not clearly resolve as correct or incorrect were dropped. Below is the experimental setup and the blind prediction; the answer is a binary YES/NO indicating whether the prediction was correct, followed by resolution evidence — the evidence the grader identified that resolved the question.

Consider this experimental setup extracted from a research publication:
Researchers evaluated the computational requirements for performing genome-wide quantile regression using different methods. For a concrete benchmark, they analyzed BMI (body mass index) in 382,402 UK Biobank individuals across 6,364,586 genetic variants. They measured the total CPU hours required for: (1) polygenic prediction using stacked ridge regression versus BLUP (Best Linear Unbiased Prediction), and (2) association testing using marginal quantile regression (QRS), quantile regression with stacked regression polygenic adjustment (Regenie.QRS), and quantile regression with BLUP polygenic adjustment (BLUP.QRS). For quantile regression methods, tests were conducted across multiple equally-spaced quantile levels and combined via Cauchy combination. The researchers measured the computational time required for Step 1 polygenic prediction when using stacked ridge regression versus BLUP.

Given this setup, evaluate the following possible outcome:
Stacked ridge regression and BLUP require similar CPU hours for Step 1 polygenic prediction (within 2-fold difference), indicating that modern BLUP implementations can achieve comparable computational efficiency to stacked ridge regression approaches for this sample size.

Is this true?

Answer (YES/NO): NO